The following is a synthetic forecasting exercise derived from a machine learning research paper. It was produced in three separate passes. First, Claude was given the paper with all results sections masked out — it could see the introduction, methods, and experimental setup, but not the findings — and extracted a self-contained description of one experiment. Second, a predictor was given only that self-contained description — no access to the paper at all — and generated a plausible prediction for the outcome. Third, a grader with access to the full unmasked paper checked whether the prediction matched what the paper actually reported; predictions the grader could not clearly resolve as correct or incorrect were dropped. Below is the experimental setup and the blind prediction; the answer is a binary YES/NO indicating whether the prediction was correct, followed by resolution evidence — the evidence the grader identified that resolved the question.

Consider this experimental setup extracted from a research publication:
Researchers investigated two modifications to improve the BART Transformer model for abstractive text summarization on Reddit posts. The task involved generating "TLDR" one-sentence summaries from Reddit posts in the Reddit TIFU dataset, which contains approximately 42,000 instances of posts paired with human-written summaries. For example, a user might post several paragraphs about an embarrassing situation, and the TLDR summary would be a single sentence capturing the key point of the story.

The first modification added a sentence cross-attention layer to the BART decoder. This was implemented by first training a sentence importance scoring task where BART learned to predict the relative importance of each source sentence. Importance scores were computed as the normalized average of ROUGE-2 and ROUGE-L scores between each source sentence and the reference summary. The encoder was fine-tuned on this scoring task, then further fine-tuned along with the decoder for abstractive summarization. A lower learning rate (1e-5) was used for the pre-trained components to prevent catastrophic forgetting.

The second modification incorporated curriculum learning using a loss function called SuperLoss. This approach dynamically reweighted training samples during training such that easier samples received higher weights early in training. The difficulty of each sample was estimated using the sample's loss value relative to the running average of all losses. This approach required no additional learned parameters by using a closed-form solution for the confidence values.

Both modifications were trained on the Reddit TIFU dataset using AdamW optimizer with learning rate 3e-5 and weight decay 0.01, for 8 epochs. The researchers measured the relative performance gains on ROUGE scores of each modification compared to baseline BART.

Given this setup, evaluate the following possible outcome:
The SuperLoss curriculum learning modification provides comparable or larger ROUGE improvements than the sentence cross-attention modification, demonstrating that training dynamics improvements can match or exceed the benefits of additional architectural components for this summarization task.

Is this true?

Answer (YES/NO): YES